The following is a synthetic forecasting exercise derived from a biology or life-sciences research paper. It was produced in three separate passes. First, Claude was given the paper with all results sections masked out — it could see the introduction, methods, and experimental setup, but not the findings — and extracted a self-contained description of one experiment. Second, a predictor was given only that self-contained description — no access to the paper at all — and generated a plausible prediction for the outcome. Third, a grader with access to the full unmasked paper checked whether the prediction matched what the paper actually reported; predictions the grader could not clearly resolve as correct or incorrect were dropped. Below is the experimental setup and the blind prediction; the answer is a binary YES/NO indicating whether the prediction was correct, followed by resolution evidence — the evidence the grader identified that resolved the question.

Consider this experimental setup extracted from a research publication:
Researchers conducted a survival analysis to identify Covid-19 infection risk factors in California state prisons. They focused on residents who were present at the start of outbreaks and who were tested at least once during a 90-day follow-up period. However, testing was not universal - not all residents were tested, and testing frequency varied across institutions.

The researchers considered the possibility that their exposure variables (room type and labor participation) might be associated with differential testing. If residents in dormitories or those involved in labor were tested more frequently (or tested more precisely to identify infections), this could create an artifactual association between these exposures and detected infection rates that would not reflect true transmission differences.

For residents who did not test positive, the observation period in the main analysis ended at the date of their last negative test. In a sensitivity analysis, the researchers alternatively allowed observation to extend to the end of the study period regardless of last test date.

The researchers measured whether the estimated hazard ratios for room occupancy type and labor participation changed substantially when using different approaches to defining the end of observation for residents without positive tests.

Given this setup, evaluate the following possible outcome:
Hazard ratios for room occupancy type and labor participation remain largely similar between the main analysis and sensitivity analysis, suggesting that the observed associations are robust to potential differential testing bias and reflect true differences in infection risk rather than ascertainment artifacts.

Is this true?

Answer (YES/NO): YES